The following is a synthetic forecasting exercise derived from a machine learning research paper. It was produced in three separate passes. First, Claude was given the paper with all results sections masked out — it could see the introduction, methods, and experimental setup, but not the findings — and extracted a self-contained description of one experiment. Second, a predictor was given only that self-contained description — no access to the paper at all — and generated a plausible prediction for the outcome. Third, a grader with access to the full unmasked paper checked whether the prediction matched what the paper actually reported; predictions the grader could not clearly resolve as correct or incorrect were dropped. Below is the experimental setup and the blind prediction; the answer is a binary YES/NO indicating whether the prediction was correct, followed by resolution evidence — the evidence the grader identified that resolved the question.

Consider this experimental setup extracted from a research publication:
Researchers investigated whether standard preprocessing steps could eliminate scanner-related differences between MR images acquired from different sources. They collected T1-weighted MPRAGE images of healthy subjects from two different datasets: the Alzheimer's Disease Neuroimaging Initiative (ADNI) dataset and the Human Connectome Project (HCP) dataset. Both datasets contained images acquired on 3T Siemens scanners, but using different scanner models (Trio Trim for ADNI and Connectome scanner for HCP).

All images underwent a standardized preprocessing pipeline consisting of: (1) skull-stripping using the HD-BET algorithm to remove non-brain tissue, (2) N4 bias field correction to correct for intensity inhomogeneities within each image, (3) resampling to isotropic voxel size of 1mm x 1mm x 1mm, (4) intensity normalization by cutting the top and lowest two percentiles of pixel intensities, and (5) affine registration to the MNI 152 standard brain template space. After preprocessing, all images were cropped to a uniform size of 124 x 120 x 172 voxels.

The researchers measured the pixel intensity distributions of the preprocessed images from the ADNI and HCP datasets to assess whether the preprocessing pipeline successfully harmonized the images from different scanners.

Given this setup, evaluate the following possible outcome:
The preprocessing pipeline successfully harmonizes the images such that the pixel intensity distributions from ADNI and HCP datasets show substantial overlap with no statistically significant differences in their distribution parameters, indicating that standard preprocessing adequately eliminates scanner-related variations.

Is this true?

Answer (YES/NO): NO